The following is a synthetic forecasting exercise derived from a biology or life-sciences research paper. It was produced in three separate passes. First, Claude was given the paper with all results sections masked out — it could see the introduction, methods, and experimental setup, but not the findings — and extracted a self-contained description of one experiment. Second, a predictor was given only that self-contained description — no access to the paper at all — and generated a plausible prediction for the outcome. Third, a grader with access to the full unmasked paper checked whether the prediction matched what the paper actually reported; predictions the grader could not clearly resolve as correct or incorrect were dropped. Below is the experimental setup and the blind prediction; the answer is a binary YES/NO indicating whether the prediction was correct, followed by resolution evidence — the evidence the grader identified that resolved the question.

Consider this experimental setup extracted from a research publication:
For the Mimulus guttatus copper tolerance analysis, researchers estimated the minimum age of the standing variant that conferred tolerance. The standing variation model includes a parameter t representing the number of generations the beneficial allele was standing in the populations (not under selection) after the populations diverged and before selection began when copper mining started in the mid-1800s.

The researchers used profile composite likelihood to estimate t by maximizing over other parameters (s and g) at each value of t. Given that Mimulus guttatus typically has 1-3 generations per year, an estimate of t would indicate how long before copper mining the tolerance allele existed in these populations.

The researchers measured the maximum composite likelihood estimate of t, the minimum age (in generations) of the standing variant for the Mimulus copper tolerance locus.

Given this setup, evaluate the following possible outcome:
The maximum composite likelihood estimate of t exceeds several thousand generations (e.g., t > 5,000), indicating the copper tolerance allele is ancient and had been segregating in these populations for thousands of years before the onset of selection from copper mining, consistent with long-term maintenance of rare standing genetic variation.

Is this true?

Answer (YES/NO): NO